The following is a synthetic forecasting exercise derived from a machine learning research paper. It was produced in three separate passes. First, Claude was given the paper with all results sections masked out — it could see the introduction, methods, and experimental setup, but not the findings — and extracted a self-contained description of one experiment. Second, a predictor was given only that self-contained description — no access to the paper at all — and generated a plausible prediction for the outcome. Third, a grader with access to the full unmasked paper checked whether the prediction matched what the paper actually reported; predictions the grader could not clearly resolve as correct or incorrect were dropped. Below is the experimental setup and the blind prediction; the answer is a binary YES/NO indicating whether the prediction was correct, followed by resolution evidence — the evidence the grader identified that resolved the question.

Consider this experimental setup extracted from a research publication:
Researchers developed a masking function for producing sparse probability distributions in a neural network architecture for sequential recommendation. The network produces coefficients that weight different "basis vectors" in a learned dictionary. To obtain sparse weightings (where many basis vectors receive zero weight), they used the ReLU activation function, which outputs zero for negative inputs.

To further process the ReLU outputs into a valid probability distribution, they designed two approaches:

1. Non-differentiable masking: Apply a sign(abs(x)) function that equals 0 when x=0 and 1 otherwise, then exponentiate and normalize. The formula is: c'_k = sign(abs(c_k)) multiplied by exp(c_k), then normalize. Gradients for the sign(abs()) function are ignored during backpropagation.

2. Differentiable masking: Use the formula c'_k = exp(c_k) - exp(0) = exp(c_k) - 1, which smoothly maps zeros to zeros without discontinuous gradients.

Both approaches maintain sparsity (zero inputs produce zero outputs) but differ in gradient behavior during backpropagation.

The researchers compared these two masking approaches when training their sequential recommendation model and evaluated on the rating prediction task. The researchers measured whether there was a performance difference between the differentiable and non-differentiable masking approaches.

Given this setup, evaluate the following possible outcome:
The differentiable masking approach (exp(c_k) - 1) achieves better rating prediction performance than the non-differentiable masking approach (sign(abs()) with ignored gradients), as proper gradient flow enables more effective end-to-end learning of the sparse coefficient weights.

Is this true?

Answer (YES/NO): NO